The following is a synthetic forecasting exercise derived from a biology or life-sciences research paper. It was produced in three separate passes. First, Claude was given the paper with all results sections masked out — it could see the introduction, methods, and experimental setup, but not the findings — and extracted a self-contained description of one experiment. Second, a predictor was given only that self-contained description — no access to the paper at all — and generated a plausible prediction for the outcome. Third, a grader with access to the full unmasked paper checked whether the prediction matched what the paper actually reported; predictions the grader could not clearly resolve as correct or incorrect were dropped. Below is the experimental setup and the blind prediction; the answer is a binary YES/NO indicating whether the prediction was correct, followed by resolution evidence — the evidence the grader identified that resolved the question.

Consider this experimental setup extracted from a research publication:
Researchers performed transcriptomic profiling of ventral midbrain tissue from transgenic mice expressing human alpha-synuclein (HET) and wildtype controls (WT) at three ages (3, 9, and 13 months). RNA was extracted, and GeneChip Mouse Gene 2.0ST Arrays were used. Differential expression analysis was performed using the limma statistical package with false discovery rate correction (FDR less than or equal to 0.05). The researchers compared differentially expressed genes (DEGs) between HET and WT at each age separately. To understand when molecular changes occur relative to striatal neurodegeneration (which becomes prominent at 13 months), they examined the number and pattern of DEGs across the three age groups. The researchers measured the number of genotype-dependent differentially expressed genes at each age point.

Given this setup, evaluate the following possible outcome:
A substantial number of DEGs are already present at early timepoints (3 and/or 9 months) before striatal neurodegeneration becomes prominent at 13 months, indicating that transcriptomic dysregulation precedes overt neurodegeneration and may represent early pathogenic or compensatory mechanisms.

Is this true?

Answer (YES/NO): YES